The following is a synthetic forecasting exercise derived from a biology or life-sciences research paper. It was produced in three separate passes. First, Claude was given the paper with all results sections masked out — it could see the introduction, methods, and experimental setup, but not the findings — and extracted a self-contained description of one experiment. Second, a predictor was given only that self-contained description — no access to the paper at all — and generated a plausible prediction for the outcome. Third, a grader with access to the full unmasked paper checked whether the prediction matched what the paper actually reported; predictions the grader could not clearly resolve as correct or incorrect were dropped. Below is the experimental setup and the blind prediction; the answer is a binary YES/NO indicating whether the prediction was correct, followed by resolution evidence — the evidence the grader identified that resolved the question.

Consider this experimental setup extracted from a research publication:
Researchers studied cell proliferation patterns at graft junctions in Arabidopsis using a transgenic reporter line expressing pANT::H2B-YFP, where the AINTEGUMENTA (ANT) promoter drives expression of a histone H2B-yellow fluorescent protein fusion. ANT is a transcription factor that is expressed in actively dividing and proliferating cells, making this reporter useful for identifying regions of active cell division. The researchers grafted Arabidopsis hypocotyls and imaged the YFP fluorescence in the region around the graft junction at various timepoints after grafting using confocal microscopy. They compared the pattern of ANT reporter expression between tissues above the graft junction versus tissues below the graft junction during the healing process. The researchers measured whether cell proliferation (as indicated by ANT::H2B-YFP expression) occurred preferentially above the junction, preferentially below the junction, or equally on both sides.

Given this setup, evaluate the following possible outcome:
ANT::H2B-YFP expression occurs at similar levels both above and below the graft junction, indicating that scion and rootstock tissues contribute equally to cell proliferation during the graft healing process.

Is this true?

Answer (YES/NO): NO